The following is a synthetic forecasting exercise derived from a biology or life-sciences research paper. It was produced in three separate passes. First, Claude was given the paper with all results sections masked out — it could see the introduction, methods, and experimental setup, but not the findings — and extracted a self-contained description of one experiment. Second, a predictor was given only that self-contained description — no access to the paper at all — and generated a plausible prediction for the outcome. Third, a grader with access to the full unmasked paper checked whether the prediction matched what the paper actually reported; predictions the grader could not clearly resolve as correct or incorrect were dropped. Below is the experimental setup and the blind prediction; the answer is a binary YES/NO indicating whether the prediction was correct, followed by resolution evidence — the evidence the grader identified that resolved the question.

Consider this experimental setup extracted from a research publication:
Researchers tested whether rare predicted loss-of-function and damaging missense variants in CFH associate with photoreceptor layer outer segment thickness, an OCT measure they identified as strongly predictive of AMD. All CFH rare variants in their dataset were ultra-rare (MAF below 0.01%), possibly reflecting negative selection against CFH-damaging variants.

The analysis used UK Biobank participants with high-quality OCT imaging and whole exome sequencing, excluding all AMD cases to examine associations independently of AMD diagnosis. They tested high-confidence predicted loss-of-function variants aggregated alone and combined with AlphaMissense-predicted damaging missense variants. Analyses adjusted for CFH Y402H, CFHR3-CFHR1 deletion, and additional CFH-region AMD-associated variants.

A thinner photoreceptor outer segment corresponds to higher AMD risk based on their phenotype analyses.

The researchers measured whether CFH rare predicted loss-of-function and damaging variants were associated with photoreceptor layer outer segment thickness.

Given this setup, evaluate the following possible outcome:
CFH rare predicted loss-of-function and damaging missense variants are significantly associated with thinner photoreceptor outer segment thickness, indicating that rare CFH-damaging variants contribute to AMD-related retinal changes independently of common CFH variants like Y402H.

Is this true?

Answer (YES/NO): YES